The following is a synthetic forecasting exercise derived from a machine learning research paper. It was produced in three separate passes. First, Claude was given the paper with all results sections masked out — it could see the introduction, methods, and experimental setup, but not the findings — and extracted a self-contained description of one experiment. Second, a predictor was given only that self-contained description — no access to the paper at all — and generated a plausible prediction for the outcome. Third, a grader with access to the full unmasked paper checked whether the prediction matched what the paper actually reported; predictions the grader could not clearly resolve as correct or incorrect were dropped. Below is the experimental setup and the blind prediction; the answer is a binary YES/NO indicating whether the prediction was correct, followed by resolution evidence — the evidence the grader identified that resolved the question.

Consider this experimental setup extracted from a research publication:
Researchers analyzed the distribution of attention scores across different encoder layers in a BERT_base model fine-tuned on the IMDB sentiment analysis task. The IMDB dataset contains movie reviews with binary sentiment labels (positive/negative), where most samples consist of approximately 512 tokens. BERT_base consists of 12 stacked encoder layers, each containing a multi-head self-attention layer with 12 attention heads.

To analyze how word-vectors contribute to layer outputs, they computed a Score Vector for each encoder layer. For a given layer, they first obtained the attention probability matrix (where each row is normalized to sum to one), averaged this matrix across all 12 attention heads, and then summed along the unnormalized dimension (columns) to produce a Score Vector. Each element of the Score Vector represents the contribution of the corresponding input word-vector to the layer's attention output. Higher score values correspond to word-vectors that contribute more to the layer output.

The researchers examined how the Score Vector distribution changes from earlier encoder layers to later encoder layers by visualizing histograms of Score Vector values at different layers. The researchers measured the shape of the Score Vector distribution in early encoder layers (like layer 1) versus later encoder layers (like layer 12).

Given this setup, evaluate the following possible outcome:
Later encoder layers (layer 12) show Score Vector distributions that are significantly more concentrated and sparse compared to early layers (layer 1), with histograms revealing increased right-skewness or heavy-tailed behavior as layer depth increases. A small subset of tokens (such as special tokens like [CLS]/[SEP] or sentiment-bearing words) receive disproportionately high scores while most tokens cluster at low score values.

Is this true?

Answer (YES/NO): YES